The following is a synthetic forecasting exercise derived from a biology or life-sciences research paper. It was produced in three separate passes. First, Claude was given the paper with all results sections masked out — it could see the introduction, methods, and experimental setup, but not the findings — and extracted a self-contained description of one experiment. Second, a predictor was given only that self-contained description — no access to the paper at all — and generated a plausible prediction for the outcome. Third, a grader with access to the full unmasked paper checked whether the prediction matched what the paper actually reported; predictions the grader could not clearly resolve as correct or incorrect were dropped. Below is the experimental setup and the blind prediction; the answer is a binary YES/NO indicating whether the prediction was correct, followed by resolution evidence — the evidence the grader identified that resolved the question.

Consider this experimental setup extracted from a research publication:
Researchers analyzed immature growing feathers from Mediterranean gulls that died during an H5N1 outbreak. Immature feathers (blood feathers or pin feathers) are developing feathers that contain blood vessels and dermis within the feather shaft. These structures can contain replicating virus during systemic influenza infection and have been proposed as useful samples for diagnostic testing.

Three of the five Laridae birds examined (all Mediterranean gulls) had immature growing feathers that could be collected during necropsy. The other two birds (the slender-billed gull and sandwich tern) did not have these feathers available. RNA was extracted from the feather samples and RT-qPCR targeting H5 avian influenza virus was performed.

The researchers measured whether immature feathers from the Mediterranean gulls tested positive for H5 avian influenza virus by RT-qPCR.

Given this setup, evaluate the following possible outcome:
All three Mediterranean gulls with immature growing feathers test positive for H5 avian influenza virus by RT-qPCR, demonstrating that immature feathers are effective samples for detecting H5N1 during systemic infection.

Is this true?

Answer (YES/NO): YES